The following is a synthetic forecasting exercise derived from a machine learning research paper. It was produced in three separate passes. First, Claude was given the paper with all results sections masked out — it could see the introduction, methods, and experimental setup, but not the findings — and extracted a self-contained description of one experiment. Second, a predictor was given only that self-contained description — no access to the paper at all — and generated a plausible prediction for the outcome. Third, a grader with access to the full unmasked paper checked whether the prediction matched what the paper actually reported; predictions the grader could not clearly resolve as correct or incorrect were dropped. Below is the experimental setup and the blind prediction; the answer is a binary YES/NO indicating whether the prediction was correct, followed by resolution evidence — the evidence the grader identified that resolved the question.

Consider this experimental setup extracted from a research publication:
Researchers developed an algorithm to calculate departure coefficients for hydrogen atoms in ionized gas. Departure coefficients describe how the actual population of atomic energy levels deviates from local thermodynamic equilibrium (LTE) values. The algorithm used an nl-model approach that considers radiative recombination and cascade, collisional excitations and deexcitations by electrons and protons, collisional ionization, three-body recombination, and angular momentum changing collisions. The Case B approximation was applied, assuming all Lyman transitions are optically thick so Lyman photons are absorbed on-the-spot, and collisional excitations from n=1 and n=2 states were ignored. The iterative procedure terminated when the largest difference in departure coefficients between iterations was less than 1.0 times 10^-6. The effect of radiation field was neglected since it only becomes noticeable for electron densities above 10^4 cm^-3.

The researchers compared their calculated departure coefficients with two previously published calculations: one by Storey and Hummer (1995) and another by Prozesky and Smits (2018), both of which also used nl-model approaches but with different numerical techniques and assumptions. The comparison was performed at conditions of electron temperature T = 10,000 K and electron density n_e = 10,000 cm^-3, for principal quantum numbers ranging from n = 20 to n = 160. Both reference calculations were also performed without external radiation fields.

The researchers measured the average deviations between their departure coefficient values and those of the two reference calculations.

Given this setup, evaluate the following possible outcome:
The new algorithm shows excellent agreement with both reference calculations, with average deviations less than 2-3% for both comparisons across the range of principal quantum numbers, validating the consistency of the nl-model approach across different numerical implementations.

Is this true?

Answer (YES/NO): NO